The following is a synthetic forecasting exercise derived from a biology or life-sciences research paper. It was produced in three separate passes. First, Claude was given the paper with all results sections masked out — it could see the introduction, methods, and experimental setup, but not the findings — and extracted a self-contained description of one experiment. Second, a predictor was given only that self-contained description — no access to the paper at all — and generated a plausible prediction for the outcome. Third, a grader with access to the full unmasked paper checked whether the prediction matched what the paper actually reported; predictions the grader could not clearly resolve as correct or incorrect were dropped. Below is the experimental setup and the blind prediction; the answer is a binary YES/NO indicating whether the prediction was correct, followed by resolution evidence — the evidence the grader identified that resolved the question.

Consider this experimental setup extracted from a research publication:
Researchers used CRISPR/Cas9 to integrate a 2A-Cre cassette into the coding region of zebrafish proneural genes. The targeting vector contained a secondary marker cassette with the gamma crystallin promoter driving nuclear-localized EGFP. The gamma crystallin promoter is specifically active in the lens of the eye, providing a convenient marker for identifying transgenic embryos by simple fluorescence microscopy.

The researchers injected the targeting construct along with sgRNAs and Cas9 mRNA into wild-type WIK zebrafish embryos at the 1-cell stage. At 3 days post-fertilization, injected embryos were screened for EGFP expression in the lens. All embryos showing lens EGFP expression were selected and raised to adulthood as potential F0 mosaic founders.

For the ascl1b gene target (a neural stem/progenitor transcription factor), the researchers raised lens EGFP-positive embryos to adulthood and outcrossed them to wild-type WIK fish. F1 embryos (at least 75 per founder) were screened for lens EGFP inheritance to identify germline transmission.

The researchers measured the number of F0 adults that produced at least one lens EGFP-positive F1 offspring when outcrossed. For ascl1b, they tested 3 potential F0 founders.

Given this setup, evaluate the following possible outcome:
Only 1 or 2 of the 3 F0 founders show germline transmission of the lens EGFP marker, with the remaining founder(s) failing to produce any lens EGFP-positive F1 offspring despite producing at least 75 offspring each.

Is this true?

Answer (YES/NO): NO